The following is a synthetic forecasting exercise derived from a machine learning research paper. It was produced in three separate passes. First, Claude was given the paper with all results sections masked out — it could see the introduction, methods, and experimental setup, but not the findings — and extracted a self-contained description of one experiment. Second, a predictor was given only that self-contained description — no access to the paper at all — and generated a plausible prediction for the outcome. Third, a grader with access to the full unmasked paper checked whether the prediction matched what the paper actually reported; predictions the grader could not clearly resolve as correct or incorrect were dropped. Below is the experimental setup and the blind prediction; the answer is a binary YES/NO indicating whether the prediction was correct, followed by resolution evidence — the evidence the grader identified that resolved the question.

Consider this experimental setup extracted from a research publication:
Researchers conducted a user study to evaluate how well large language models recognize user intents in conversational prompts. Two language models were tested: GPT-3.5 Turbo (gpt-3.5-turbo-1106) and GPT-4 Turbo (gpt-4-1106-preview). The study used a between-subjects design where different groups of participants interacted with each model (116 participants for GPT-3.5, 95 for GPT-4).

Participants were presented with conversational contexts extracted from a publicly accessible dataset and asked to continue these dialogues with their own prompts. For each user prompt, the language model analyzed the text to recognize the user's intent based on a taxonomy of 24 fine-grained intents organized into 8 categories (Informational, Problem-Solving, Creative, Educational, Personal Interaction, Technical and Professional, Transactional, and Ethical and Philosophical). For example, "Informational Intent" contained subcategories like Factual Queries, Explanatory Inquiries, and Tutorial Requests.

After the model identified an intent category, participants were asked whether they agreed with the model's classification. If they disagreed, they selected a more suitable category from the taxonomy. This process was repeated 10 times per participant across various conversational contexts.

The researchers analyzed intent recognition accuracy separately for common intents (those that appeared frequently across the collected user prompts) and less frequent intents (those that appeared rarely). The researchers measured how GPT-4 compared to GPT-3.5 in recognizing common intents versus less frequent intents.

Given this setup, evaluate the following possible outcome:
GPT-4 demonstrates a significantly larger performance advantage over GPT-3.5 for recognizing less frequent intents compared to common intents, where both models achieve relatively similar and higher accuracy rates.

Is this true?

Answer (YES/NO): NO